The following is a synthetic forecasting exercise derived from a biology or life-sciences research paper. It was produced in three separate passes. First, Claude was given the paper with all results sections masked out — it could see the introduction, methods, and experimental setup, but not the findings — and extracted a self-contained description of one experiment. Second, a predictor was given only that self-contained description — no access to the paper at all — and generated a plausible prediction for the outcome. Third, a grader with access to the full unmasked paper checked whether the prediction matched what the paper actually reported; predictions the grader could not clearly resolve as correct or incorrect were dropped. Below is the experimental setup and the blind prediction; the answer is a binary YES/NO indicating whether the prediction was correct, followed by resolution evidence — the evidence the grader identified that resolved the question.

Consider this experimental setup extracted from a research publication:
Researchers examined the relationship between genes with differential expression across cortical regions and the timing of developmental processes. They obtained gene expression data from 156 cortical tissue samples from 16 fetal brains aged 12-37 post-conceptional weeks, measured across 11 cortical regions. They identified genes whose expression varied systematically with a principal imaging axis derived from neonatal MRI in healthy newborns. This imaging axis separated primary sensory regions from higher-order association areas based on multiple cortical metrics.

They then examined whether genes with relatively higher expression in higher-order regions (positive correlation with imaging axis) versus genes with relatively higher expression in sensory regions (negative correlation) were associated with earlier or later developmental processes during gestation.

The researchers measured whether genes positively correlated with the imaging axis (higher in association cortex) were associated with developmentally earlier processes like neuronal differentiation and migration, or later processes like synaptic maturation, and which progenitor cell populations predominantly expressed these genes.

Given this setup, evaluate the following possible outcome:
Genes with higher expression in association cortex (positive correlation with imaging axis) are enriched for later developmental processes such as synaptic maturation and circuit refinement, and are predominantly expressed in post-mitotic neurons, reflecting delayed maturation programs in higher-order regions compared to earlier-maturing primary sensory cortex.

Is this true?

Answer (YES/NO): NO